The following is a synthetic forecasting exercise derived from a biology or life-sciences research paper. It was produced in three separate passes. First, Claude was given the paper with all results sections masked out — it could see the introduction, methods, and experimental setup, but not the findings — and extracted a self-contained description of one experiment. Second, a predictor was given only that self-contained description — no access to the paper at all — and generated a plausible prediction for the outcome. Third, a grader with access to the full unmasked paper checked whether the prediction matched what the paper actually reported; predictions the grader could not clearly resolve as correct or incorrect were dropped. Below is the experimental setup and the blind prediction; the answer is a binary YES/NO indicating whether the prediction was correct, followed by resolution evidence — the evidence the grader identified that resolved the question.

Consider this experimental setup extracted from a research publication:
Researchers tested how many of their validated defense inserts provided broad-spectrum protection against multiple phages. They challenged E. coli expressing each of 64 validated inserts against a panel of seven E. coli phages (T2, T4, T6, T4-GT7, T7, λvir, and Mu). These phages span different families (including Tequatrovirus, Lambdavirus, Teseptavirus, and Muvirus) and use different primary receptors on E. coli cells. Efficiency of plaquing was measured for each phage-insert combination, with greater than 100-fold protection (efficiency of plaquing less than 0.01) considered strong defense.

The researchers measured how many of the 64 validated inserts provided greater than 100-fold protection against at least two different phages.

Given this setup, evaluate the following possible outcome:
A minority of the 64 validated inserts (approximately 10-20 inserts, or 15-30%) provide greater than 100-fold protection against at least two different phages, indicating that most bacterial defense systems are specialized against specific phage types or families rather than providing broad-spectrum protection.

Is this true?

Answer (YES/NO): NO